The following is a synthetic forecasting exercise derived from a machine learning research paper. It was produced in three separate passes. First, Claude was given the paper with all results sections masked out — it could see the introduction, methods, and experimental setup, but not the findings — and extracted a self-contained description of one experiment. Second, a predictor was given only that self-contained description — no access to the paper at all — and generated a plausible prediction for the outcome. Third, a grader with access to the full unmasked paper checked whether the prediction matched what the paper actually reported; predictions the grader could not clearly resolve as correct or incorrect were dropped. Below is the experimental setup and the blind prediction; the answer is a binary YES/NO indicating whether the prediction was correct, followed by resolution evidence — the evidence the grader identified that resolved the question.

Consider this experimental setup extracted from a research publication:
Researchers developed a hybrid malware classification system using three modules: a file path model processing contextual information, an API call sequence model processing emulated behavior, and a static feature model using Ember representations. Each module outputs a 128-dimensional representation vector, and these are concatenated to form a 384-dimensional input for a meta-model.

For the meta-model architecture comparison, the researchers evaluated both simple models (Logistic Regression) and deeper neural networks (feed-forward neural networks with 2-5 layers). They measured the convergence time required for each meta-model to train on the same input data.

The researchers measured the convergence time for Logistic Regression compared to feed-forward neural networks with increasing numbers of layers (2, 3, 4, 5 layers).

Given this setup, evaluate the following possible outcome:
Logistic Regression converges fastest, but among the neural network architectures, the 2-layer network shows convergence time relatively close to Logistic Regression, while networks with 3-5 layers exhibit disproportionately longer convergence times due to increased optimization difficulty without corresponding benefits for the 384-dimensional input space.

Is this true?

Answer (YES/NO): NO